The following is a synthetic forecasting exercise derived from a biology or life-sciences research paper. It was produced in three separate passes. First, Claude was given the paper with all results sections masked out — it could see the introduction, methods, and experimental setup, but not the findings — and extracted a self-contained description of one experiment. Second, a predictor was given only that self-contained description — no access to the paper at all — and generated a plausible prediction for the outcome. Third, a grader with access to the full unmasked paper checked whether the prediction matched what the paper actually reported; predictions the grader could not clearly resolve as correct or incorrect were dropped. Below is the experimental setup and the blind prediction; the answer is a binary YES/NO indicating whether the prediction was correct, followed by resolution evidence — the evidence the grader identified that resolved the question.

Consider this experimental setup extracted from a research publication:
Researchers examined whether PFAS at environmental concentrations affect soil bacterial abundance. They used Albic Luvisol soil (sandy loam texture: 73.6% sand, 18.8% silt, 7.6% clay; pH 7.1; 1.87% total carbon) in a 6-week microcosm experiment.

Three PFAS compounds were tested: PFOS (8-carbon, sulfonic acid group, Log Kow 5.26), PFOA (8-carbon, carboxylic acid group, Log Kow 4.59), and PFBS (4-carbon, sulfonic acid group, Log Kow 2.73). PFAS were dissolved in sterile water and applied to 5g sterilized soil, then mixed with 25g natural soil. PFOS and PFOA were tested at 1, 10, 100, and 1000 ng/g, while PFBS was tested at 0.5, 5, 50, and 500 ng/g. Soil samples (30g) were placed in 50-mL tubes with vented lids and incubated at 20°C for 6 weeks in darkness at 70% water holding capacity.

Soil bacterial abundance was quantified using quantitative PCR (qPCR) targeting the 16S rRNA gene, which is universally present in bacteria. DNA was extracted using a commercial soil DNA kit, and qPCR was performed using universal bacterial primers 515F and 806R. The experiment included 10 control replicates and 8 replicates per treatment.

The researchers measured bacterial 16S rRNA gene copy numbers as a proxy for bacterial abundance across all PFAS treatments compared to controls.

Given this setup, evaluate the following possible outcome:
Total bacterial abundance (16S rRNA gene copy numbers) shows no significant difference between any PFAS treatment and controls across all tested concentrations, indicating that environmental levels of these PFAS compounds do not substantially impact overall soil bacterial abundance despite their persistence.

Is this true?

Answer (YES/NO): NO